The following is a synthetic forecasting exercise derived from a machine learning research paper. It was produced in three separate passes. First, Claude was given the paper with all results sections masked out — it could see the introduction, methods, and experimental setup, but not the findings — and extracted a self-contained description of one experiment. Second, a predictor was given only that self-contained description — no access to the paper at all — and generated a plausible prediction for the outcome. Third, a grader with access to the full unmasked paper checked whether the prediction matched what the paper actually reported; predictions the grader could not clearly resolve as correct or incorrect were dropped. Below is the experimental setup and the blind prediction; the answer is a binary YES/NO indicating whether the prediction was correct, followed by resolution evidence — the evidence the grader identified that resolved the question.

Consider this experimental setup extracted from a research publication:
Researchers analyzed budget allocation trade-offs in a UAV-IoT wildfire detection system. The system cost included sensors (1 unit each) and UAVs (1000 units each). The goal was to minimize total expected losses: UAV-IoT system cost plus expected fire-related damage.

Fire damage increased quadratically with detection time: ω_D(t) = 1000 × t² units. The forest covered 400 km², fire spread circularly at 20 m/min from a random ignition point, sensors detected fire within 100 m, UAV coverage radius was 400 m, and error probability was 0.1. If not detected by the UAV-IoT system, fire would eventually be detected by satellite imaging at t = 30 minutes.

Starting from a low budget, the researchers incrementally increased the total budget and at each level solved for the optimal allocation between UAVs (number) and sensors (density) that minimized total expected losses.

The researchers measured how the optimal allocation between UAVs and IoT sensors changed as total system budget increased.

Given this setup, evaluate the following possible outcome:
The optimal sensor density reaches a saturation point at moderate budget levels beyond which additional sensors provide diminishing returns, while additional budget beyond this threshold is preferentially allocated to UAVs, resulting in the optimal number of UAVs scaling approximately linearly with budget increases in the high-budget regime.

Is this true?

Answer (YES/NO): NO